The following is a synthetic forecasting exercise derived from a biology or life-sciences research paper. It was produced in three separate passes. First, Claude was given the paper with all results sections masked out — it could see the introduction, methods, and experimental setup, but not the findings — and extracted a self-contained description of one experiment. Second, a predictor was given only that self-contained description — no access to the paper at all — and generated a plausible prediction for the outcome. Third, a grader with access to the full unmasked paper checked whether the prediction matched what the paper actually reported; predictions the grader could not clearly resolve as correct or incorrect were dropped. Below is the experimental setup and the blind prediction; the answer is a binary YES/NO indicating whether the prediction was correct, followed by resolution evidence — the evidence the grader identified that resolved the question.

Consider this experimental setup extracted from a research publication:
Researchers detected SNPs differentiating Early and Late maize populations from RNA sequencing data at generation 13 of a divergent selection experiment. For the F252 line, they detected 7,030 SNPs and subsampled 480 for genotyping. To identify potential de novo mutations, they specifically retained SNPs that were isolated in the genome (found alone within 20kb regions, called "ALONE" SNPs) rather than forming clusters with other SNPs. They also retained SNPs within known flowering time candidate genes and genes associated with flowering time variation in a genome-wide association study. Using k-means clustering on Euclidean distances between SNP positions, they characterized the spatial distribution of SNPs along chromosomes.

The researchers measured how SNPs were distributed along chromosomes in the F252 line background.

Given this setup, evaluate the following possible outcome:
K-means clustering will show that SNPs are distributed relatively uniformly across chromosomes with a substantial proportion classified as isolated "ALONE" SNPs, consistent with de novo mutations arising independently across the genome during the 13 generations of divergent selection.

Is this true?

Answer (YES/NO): NO